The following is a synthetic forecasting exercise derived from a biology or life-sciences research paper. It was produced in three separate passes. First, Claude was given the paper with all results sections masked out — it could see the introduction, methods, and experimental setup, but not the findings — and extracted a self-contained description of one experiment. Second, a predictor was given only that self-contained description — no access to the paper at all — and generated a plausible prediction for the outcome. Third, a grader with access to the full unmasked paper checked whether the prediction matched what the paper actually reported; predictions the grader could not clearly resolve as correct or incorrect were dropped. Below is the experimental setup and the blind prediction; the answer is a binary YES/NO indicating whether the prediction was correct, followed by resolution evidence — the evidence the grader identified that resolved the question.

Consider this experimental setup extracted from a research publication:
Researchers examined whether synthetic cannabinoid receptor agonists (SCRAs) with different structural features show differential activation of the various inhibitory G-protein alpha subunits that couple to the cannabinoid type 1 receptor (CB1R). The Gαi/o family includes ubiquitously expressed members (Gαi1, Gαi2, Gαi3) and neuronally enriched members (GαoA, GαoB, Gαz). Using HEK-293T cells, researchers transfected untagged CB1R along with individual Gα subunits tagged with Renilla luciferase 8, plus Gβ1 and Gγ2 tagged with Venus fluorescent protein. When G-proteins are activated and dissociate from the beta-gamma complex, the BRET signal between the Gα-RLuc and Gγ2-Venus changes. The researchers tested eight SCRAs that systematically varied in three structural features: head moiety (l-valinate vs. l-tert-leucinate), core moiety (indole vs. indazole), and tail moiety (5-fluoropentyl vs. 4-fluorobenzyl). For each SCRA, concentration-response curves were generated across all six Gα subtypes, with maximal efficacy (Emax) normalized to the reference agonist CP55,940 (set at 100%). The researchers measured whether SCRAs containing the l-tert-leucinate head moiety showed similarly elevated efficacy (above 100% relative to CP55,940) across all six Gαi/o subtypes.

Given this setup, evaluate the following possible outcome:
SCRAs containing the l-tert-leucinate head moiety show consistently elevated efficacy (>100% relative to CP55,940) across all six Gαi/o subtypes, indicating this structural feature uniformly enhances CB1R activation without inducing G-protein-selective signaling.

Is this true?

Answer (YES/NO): YES